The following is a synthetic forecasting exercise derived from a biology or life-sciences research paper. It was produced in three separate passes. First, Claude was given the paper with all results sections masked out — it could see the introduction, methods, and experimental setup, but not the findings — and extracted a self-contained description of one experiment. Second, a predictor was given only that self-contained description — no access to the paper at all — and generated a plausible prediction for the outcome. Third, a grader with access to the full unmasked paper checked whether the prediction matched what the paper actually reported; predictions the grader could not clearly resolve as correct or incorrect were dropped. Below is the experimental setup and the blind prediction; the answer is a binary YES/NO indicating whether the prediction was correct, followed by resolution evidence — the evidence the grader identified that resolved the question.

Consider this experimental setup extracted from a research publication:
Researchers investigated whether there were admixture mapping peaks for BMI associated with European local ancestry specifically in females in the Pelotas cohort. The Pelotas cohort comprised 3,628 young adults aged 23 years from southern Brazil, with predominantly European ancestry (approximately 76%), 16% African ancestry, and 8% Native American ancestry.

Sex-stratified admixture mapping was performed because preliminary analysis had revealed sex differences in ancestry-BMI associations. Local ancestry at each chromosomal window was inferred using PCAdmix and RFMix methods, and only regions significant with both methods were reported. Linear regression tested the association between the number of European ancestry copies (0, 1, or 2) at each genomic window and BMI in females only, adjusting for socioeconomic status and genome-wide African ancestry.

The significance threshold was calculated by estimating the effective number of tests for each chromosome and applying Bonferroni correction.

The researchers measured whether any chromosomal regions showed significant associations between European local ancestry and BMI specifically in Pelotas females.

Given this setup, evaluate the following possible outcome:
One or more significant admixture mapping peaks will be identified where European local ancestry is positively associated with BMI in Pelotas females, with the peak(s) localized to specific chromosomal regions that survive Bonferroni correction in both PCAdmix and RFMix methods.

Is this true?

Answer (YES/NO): NO